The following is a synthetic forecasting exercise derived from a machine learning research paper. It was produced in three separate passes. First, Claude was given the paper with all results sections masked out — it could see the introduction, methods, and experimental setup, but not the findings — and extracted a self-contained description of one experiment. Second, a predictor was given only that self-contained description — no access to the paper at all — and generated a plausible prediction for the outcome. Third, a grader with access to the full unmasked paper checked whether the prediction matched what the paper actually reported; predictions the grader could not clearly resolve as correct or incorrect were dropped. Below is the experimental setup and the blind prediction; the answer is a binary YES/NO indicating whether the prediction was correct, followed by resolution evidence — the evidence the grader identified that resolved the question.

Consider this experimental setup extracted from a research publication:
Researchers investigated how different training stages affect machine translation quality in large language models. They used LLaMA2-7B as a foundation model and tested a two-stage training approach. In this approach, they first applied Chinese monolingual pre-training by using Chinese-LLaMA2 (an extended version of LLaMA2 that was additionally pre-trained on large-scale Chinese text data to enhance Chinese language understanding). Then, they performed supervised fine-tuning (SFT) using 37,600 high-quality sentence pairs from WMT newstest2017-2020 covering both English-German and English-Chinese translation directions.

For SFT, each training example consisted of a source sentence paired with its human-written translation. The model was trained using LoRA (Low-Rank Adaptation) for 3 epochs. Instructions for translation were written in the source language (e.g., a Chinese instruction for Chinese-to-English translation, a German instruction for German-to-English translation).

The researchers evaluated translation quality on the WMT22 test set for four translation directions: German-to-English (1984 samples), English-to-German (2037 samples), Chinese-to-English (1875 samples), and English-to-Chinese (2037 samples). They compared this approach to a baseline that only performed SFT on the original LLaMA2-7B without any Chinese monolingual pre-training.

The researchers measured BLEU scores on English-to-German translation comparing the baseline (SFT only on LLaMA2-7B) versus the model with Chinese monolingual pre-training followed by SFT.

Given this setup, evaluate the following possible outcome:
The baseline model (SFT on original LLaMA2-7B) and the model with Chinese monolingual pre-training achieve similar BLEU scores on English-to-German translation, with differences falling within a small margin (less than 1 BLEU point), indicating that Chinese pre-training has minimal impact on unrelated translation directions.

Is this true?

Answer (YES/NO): NO